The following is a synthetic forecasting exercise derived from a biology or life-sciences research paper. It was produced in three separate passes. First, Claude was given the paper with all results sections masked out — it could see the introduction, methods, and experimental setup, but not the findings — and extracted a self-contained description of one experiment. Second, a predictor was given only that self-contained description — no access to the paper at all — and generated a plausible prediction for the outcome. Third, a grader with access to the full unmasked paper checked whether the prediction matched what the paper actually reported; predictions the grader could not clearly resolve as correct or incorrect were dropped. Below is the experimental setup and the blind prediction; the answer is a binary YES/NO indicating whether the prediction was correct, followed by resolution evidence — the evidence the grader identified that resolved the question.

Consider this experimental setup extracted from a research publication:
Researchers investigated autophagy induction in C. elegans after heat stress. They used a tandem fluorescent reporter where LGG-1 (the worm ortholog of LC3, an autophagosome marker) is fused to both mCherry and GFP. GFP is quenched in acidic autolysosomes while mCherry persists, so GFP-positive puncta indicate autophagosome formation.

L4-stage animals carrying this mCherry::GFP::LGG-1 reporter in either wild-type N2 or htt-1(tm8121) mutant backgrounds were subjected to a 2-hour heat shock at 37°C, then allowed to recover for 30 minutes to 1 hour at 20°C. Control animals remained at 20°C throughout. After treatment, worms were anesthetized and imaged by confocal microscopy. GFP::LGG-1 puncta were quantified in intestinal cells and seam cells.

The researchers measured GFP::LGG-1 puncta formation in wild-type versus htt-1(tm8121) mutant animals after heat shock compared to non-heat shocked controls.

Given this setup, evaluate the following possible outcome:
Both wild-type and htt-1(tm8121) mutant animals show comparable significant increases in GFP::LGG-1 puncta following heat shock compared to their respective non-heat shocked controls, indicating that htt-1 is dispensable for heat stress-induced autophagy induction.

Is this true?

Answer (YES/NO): NO